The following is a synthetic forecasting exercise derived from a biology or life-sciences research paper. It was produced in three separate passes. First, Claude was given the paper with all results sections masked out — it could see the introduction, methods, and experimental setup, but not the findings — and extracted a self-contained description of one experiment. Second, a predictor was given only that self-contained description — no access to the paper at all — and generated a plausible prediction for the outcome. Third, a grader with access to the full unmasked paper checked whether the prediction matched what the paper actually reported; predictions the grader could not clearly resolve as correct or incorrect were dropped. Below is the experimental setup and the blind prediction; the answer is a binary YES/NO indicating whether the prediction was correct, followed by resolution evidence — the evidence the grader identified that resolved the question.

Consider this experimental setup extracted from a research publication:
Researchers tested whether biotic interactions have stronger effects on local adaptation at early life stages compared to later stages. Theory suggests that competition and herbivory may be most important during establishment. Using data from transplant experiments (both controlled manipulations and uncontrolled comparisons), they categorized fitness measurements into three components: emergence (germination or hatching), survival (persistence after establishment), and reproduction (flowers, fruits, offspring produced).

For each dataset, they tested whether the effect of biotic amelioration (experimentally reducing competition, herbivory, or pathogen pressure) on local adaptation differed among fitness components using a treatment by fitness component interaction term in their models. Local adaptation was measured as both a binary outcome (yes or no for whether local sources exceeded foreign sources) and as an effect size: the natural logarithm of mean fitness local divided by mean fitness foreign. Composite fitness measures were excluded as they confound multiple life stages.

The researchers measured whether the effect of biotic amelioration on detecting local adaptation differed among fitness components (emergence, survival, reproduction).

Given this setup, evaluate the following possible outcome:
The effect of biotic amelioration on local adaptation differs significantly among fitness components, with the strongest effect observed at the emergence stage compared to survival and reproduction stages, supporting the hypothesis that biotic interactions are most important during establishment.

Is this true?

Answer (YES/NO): NO